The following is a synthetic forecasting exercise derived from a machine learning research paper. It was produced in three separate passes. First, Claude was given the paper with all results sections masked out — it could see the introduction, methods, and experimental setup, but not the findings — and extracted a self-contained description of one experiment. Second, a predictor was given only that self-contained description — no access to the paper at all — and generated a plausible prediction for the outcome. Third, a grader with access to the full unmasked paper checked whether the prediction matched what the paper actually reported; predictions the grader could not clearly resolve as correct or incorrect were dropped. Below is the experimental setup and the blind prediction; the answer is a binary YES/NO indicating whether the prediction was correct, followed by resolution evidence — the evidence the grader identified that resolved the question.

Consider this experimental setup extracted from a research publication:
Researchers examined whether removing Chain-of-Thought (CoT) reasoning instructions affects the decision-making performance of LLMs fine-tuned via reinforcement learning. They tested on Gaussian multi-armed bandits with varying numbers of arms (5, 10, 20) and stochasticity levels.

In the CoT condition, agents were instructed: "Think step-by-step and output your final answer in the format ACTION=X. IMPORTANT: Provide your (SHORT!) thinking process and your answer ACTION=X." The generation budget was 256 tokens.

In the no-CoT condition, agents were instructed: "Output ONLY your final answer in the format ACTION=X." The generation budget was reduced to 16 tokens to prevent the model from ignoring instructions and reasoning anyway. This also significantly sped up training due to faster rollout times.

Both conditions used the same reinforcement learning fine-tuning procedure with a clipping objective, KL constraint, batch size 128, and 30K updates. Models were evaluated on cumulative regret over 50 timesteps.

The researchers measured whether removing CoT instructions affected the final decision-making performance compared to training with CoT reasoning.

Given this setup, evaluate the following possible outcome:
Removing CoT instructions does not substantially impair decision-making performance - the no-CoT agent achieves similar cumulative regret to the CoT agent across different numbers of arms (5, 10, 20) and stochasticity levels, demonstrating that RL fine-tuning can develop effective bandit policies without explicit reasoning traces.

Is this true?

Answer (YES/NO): NO